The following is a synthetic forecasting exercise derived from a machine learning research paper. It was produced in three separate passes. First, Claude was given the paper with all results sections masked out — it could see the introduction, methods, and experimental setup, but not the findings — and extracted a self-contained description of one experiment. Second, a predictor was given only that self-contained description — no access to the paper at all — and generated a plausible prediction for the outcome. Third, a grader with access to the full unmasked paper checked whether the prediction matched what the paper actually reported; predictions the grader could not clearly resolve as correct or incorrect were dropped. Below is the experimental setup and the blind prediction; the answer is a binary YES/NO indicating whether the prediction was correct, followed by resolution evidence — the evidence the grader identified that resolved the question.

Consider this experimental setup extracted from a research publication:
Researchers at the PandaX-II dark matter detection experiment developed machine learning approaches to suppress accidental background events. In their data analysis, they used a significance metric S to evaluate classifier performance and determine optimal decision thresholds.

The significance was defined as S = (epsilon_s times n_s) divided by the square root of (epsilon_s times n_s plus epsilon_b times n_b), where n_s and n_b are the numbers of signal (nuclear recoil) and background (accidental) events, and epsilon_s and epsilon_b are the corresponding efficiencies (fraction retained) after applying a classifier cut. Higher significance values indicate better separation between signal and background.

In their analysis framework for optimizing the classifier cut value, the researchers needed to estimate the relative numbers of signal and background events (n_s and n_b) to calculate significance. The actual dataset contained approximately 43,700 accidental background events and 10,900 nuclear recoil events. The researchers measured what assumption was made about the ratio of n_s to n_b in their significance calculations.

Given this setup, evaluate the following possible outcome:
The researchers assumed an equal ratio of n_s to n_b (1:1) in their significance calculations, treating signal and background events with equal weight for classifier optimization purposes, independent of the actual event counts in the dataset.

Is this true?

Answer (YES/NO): YES